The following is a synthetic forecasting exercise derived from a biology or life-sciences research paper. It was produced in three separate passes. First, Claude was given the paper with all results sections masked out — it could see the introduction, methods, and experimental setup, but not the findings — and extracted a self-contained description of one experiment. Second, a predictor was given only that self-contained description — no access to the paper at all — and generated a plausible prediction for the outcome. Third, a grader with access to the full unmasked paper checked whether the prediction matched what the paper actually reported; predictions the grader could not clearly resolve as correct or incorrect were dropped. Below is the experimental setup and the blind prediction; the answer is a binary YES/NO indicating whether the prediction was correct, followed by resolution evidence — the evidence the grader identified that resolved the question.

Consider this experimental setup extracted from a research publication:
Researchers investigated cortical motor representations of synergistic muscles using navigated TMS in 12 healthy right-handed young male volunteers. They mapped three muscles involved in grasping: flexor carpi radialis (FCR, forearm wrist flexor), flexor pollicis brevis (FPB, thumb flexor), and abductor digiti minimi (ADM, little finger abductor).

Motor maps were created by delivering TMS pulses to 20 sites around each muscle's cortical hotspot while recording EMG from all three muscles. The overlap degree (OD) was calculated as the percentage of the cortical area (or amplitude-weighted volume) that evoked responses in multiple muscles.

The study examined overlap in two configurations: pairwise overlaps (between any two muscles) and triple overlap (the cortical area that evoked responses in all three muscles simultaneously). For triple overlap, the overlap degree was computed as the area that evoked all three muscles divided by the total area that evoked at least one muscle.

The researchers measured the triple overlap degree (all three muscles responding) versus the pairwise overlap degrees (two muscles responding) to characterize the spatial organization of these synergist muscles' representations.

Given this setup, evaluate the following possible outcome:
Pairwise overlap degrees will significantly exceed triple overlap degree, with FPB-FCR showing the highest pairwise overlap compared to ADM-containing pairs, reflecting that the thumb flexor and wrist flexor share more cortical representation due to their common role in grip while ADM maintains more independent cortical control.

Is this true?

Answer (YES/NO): NO